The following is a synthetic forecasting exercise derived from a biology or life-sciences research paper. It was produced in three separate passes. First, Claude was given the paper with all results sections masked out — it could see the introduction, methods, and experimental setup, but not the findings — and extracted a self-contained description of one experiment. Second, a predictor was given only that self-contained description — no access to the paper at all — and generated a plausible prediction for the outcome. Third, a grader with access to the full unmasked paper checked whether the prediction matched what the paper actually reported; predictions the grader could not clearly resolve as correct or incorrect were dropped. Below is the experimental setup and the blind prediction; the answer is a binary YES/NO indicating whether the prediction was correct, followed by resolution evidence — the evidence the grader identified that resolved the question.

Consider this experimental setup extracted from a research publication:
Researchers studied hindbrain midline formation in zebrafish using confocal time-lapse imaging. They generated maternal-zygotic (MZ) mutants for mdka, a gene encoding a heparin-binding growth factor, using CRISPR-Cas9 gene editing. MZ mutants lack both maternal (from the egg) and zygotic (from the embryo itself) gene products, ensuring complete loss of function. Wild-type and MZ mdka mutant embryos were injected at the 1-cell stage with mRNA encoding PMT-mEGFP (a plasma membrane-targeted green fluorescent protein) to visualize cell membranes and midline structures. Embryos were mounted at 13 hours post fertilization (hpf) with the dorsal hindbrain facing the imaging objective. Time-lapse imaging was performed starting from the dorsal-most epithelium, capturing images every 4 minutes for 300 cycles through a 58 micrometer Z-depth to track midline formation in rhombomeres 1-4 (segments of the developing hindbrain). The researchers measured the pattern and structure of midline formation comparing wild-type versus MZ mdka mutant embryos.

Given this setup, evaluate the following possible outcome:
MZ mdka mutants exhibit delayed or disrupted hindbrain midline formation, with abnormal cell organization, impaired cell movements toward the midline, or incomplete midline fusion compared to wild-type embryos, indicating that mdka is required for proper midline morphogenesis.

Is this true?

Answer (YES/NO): YES